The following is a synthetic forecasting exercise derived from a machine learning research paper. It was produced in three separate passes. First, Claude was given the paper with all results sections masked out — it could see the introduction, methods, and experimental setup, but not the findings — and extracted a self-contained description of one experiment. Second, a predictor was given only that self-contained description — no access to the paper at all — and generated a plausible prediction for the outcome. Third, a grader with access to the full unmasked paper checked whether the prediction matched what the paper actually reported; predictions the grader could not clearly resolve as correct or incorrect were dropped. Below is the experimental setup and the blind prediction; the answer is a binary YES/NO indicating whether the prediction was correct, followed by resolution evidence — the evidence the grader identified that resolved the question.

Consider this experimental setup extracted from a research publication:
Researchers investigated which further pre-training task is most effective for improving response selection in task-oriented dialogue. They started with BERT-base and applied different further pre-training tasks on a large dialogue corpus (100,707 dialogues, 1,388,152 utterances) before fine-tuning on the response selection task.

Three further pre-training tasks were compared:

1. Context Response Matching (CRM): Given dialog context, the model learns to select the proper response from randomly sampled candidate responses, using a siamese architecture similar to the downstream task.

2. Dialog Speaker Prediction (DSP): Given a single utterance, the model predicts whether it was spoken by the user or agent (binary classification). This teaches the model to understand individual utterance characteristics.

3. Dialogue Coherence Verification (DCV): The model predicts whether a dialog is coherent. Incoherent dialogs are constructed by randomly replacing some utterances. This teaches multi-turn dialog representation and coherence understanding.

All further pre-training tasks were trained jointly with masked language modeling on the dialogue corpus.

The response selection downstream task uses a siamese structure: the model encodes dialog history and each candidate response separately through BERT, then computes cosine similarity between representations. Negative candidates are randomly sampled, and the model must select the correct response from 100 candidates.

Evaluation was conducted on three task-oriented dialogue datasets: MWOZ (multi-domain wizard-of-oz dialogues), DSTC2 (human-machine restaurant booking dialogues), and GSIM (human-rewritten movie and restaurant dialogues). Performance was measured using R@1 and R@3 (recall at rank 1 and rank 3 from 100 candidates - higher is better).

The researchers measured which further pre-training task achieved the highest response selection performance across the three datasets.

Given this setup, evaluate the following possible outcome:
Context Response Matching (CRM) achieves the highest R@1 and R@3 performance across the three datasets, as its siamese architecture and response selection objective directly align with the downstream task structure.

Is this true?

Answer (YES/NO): YES